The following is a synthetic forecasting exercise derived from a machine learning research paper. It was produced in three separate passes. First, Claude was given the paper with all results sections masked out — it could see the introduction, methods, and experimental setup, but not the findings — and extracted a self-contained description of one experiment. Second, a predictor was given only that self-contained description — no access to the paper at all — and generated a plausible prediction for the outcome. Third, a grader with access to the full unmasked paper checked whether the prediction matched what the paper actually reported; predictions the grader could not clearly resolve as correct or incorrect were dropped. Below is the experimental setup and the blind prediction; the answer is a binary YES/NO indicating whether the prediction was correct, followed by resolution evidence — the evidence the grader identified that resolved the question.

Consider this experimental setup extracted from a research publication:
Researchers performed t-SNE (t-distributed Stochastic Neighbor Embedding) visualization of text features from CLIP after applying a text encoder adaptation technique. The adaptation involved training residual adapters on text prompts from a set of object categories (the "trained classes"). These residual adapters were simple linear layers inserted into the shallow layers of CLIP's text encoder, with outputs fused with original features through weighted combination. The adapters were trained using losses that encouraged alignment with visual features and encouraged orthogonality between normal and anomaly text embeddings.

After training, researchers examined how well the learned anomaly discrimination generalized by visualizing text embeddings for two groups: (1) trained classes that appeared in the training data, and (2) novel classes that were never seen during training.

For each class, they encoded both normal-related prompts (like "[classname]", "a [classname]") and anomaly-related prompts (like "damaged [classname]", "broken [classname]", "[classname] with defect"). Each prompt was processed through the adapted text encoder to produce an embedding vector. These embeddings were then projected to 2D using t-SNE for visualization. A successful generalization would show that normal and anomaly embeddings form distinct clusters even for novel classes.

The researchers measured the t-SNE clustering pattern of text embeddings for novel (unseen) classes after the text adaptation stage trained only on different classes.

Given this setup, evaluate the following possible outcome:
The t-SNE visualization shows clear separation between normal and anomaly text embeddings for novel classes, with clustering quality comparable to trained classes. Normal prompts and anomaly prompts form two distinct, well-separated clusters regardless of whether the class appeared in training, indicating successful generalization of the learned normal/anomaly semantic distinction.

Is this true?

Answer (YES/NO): YES